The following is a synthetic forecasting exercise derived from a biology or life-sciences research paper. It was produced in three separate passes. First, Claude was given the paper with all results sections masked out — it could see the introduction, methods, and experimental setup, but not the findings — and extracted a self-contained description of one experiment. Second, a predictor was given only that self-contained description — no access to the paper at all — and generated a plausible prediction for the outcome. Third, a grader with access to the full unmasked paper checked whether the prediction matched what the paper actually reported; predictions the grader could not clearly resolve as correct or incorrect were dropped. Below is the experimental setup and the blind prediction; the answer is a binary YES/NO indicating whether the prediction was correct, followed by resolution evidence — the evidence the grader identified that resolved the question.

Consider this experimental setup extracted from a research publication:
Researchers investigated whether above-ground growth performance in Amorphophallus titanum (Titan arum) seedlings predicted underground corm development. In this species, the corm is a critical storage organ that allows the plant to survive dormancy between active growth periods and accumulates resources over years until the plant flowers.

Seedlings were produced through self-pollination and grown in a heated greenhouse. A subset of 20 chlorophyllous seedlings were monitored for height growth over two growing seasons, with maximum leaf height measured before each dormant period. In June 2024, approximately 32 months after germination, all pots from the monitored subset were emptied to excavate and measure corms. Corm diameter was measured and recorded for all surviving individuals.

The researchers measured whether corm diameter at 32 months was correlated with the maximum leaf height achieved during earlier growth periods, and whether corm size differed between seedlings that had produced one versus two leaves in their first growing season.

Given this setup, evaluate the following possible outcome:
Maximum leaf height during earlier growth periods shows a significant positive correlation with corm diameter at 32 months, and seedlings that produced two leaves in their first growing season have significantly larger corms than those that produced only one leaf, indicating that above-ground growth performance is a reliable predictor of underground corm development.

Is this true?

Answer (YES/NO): NO